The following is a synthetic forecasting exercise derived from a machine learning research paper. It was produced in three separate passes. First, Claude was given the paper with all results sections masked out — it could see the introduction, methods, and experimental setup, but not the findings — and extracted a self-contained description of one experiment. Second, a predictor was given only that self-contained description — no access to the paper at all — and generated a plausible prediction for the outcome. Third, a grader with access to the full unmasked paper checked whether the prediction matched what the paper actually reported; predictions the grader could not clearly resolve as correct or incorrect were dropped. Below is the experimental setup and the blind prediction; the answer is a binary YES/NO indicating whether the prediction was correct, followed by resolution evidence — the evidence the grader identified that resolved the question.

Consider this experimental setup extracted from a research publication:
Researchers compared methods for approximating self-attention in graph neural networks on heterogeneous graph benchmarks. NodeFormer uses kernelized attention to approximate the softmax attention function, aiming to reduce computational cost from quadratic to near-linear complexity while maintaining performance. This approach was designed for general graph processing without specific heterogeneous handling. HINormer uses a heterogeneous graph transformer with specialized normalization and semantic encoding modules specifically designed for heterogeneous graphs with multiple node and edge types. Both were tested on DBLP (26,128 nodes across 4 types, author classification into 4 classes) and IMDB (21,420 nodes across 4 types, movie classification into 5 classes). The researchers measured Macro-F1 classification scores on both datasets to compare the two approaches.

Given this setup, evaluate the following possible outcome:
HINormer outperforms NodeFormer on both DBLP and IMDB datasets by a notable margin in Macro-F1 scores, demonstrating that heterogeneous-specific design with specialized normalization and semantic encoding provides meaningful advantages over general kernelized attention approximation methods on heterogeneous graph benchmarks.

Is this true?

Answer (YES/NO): YES